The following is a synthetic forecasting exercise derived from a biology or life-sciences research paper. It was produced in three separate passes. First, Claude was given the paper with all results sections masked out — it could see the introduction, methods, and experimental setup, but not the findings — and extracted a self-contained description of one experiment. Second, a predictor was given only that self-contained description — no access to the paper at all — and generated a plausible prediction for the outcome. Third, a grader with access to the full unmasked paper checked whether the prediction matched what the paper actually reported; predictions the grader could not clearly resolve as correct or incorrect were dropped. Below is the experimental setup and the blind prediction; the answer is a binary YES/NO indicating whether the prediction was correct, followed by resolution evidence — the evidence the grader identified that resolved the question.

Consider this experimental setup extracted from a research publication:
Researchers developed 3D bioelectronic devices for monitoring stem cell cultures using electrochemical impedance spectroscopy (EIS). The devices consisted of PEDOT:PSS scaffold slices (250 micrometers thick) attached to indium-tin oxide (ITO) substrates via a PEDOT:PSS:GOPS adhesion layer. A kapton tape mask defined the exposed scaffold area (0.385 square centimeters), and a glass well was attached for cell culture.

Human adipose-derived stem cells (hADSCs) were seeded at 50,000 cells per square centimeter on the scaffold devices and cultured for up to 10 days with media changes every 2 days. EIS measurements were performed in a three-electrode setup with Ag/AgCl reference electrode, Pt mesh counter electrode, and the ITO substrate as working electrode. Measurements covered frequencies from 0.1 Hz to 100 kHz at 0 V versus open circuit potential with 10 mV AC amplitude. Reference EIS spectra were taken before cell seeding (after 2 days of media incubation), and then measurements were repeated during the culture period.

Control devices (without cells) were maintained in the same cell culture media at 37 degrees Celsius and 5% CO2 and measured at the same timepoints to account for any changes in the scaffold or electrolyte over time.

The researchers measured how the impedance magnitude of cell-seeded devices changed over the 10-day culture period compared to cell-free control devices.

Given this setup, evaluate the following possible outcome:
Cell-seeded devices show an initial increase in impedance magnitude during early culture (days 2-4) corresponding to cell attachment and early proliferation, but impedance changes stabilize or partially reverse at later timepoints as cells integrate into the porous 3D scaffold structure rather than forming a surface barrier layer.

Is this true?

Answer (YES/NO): NO